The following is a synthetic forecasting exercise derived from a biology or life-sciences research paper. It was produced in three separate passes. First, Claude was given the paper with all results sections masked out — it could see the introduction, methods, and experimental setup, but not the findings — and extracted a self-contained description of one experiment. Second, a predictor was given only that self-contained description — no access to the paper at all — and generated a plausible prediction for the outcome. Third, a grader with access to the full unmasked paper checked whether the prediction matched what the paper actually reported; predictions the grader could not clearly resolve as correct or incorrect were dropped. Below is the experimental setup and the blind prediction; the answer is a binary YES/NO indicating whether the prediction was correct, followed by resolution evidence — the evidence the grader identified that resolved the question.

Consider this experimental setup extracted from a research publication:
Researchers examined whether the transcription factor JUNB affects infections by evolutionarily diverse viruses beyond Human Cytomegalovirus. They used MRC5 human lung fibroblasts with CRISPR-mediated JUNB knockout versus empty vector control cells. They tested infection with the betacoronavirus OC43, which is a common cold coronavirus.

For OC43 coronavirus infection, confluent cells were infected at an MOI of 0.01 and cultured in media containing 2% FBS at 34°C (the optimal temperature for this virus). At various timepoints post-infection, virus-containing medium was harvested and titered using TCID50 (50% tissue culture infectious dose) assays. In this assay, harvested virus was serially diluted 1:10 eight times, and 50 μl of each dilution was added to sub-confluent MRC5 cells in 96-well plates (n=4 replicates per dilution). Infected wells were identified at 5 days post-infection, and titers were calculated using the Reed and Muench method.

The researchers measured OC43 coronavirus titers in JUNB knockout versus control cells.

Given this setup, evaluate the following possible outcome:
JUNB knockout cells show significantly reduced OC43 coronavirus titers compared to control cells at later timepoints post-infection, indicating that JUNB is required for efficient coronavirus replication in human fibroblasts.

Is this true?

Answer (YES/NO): NO